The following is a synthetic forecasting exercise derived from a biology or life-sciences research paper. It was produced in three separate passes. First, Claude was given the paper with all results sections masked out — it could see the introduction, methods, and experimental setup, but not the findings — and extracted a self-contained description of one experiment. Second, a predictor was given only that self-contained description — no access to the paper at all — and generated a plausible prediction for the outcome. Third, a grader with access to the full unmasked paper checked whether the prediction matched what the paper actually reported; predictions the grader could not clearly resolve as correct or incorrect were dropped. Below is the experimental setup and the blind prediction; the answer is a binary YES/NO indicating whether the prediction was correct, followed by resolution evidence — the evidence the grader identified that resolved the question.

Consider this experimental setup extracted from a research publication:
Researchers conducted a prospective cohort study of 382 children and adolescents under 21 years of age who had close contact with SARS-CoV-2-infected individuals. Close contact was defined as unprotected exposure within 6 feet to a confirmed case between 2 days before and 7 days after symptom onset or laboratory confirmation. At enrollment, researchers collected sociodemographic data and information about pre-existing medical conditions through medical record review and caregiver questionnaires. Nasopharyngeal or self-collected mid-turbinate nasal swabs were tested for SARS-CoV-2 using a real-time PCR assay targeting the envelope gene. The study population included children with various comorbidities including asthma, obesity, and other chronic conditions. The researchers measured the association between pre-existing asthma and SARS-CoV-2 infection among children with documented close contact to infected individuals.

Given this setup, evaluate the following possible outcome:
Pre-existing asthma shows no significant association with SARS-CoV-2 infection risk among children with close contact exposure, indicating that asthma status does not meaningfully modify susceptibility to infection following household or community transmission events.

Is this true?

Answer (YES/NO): NO